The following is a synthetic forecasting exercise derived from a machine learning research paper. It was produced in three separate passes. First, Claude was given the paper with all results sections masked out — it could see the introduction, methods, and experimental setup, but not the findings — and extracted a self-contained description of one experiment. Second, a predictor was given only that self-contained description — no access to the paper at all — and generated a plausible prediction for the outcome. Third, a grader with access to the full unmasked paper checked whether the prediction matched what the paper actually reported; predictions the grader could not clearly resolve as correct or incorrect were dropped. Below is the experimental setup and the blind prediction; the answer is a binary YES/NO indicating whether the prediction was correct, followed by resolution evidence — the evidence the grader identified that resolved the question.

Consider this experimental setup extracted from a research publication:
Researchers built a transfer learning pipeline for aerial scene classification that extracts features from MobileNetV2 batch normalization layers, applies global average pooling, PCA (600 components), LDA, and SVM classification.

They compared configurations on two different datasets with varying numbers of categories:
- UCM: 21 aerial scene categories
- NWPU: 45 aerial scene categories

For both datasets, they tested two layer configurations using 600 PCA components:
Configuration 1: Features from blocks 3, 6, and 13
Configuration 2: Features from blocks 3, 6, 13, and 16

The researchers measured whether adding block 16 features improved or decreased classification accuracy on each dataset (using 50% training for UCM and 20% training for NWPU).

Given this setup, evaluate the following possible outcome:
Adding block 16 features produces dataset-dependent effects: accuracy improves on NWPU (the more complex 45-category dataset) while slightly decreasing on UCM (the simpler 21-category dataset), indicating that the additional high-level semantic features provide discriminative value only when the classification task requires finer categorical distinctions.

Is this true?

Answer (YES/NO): NO